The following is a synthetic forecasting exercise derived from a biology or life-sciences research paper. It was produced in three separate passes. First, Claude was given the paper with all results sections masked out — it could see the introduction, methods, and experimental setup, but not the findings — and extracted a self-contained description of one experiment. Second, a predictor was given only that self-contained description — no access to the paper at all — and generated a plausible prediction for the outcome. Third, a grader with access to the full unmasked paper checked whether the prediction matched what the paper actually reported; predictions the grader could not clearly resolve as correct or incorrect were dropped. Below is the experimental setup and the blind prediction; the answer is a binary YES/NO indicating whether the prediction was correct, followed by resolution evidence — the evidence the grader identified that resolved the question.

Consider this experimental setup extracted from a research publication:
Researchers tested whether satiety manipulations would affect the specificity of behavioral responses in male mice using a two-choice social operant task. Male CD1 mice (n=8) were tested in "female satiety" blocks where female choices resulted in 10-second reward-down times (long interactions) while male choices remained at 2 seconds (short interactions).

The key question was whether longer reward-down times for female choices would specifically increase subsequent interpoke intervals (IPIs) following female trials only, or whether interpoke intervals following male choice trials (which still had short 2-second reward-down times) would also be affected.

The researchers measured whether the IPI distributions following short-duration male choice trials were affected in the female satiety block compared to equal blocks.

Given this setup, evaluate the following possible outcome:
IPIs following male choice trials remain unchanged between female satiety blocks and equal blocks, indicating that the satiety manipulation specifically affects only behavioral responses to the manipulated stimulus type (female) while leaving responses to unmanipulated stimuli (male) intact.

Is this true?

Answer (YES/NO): YES